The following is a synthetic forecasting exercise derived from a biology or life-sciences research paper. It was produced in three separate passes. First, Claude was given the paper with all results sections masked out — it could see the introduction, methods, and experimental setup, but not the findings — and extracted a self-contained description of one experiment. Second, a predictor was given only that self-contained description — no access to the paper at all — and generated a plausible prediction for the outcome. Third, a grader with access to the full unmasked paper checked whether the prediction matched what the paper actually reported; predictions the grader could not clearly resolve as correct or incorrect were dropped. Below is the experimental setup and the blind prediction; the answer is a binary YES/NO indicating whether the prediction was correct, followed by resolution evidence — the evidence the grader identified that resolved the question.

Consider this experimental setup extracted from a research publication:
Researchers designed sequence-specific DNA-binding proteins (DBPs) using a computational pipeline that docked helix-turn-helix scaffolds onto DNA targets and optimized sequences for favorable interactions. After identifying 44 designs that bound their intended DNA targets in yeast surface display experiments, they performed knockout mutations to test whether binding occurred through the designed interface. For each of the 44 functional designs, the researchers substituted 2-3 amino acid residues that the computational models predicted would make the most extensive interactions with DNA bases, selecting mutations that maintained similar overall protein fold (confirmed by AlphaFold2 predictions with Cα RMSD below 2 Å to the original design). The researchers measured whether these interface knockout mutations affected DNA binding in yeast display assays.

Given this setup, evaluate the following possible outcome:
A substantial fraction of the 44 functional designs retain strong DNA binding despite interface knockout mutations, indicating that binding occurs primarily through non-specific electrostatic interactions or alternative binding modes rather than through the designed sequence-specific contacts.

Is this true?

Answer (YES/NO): NO